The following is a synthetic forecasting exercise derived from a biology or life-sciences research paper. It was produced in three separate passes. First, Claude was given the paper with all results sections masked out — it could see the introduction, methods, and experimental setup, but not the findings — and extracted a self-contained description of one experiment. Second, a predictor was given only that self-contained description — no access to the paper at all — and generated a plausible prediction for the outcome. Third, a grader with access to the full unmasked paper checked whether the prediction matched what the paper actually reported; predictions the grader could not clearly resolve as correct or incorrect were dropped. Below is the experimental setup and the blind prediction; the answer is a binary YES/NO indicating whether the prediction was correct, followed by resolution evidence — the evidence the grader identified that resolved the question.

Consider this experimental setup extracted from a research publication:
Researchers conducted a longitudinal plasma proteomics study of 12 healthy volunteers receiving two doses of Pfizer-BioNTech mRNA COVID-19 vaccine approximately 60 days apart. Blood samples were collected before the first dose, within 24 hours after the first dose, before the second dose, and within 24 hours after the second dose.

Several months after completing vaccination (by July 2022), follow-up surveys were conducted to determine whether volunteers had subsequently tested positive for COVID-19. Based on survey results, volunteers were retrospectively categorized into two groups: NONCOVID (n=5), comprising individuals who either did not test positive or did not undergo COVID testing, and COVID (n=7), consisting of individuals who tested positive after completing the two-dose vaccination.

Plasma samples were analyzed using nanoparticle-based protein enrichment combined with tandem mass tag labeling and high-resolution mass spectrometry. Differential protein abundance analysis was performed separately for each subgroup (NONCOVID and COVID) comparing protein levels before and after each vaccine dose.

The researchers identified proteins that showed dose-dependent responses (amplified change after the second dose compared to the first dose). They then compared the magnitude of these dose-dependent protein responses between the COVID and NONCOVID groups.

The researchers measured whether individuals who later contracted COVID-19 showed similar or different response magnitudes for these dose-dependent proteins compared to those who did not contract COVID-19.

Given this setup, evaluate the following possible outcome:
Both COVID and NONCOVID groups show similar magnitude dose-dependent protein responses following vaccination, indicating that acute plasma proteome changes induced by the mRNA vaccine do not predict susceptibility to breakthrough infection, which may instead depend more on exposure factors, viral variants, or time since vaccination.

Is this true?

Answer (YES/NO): NO